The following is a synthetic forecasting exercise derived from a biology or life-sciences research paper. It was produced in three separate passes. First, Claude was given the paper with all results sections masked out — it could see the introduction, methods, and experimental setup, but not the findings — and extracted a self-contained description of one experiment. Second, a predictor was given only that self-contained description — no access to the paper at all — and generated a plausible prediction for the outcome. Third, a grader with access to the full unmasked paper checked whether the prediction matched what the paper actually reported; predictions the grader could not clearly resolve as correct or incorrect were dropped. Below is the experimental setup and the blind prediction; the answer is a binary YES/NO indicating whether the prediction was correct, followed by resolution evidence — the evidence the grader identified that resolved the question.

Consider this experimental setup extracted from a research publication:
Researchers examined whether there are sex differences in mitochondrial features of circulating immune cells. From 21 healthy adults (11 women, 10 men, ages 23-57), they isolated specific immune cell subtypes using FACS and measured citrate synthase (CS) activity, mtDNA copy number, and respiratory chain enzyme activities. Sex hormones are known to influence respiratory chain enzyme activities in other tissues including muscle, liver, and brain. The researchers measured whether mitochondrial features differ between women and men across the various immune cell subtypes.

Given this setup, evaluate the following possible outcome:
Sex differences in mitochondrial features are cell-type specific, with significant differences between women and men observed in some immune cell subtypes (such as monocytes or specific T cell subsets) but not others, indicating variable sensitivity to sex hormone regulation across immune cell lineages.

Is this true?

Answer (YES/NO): YES